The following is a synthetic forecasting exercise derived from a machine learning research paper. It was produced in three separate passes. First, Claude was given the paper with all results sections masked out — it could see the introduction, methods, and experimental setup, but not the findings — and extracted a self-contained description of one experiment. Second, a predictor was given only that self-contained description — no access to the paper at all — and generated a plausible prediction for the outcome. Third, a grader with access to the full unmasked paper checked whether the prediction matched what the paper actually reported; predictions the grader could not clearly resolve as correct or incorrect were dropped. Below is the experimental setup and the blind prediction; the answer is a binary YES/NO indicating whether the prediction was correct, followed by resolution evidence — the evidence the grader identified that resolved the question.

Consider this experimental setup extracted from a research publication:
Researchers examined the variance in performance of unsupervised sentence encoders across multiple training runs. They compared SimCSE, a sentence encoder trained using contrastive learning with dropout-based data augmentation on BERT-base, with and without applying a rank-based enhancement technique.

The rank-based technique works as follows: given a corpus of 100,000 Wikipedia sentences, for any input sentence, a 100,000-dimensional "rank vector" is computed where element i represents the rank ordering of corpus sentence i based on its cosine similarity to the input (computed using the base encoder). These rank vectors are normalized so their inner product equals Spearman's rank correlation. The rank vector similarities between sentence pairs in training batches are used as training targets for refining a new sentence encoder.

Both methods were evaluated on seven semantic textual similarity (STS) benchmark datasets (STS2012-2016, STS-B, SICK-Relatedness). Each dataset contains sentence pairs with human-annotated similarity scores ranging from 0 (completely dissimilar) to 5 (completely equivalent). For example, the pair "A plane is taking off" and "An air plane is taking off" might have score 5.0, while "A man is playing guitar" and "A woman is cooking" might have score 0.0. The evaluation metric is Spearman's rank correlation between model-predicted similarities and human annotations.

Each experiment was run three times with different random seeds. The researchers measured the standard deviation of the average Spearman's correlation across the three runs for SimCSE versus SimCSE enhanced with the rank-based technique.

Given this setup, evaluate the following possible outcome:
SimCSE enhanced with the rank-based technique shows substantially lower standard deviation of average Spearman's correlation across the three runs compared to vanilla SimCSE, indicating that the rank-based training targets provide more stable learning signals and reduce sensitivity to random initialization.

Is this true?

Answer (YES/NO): YES